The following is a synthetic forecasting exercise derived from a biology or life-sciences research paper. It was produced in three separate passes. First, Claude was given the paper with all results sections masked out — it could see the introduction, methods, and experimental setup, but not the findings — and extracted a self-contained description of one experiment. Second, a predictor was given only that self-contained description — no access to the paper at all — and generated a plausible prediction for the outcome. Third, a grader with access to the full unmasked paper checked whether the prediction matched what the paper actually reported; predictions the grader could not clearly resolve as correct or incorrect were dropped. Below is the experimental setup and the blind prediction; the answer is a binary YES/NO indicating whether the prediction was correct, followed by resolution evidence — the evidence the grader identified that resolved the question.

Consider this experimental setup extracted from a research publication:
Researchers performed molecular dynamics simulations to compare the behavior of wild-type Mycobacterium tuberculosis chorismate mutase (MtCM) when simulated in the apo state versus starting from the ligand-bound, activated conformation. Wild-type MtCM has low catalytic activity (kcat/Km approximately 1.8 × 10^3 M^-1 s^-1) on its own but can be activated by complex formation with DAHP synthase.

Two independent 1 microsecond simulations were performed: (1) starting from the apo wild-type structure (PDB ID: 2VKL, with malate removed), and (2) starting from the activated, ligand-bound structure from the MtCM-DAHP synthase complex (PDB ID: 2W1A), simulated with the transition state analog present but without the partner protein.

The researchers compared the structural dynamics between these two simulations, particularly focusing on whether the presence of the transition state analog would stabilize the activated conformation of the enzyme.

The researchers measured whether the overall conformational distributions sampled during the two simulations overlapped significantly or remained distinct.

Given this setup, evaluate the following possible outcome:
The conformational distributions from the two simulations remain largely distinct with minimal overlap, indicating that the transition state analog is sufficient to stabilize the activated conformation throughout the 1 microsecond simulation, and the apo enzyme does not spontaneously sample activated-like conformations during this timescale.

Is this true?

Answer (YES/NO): NO